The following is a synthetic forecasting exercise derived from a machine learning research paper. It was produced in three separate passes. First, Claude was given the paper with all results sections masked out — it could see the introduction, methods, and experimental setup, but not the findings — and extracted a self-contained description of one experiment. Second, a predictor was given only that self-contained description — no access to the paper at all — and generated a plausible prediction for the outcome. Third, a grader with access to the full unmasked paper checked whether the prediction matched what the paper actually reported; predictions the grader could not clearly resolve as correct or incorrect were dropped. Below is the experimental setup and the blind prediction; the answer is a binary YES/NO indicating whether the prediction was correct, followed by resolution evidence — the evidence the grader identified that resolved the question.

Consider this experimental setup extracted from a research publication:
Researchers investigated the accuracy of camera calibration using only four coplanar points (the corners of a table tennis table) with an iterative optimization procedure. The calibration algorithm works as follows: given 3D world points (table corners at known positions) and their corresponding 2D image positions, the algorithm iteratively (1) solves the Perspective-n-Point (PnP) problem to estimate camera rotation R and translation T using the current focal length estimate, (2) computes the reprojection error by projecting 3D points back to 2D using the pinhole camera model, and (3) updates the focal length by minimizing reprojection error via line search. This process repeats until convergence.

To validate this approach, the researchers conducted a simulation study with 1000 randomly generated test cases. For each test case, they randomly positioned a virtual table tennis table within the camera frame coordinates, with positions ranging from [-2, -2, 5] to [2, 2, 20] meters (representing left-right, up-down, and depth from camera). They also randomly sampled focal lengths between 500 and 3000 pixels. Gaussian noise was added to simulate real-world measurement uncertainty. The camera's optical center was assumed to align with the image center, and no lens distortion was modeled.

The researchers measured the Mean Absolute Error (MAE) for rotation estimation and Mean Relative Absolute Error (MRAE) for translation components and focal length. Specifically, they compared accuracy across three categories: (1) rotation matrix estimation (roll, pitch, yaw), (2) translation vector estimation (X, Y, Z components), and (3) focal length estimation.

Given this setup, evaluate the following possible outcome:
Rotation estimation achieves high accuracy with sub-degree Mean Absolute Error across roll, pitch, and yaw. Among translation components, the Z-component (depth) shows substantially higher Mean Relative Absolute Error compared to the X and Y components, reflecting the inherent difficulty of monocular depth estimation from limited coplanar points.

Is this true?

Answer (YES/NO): NO